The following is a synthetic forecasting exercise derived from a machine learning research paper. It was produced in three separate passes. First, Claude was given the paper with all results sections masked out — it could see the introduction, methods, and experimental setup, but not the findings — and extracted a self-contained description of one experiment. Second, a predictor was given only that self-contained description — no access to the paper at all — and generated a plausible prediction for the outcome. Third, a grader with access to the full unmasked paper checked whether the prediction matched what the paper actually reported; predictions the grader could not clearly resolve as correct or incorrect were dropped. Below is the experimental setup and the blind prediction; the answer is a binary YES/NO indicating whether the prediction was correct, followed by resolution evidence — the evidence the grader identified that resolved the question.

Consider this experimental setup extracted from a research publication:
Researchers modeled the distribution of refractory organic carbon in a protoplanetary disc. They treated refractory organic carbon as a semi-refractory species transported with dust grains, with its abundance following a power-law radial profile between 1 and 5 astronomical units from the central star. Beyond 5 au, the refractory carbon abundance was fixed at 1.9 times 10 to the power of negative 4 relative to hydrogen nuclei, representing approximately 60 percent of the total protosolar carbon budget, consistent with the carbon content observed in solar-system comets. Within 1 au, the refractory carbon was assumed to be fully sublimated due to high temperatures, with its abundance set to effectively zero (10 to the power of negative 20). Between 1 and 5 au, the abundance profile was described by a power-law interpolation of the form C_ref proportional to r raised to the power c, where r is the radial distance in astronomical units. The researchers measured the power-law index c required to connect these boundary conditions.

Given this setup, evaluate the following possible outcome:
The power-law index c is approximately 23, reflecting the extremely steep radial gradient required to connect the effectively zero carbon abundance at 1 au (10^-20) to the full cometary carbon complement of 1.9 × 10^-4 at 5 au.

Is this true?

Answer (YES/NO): YES